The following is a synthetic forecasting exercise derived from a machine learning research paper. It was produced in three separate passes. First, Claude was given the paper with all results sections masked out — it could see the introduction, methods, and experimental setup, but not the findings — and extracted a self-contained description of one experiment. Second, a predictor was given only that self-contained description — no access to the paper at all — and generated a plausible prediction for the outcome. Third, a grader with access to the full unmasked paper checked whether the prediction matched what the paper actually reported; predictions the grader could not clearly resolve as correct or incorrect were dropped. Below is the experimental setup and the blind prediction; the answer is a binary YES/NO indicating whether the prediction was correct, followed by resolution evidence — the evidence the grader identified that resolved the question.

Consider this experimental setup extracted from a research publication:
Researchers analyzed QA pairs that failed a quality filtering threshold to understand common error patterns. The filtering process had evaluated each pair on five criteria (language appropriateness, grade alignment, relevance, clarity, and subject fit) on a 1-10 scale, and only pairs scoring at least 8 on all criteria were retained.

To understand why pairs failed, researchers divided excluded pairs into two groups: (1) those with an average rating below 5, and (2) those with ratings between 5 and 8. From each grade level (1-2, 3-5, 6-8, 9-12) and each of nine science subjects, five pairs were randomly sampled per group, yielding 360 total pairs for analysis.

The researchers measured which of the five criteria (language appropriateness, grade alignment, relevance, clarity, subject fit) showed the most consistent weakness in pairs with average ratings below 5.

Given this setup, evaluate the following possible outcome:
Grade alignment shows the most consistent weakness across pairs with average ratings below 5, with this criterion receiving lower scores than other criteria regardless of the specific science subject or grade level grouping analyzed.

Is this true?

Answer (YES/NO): NO